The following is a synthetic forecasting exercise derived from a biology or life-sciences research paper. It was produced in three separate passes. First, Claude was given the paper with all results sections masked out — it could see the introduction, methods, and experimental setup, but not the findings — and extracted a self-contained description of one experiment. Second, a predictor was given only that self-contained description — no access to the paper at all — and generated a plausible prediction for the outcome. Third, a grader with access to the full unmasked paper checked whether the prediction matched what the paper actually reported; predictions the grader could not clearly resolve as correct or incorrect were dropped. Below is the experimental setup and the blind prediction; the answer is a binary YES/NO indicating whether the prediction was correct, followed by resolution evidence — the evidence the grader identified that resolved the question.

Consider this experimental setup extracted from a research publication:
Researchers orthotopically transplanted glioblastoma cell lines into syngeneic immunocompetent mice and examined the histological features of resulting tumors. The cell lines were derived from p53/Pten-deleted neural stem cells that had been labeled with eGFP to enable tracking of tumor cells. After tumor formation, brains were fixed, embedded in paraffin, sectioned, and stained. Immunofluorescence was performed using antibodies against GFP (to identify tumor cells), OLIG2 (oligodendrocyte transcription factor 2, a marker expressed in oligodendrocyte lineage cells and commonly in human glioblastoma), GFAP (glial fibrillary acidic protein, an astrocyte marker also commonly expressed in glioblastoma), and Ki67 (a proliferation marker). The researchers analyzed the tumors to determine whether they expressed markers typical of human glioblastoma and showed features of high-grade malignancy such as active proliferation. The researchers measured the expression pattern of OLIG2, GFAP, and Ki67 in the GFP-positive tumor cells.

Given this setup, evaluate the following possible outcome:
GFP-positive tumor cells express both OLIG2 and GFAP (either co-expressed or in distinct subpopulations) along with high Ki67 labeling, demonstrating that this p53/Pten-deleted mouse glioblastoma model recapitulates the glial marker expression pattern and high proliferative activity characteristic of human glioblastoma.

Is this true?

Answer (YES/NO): YES